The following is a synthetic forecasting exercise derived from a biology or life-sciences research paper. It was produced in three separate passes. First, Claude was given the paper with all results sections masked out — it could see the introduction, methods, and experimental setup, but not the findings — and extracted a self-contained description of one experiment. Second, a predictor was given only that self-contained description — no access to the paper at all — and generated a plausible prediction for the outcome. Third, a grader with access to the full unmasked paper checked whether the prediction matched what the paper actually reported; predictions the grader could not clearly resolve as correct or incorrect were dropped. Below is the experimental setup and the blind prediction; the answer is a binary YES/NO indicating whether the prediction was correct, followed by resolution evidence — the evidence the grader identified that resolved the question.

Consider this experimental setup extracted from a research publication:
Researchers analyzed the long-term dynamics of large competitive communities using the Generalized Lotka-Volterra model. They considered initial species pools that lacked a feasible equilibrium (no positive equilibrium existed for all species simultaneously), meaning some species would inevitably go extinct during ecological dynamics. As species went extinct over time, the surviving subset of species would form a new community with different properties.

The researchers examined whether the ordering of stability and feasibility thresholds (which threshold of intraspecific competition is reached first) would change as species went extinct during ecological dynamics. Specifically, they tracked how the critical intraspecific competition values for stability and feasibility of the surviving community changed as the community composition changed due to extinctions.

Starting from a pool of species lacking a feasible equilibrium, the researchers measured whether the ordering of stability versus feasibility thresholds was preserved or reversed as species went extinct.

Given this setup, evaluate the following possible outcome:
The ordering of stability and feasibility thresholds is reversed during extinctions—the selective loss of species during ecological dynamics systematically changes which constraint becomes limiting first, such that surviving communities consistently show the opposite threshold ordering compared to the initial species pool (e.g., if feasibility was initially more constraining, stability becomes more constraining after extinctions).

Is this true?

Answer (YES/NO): NO